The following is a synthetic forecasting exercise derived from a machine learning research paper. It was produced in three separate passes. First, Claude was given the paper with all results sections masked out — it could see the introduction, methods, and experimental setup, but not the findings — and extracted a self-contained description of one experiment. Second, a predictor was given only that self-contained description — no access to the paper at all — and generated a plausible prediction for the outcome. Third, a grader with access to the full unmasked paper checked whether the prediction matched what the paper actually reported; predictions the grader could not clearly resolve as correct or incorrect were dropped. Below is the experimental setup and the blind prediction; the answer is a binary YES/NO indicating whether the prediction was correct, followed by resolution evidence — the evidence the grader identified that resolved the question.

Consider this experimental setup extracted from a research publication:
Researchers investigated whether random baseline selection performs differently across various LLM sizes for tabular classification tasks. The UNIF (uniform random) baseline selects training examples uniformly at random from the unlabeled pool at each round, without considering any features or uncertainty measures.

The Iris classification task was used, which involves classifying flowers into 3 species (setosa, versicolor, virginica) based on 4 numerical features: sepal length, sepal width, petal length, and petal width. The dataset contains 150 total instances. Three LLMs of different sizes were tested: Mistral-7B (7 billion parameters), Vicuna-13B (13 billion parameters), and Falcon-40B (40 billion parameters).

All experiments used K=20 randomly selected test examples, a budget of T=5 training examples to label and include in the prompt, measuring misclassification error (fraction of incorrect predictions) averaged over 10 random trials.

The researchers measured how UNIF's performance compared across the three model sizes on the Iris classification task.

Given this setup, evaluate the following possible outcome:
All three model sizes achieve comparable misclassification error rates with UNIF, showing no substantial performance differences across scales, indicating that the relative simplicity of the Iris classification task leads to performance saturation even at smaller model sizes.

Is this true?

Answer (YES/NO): NO